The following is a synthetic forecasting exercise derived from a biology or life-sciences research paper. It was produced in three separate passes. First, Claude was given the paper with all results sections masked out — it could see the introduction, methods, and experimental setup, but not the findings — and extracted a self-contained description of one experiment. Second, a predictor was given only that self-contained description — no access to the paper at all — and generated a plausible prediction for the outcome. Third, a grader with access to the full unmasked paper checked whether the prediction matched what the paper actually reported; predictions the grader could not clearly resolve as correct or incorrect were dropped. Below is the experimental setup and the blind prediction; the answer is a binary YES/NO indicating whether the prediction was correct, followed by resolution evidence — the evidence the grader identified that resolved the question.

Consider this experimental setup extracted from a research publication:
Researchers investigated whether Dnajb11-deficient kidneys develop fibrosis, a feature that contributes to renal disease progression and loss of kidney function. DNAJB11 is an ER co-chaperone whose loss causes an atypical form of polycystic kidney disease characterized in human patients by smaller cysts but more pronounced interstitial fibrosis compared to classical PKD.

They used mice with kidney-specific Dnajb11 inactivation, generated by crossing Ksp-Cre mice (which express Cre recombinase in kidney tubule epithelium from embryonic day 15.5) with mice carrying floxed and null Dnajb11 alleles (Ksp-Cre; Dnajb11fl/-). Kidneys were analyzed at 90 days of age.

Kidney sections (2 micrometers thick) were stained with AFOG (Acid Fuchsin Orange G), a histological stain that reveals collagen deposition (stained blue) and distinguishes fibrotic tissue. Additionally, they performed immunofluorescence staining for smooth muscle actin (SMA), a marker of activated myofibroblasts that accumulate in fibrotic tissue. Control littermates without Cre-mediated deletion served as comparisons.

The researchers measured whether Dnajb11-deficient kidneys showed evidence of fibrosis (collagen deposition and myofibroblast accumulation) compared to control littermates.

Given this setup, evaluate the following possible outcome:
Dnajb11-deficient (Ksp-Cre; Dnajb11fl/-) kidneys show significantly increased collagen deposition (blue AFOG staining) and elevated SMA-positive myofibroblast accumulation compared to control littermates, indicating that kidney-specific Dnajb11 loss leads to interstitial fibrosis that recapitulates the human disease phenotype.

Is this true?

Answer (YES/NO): NO